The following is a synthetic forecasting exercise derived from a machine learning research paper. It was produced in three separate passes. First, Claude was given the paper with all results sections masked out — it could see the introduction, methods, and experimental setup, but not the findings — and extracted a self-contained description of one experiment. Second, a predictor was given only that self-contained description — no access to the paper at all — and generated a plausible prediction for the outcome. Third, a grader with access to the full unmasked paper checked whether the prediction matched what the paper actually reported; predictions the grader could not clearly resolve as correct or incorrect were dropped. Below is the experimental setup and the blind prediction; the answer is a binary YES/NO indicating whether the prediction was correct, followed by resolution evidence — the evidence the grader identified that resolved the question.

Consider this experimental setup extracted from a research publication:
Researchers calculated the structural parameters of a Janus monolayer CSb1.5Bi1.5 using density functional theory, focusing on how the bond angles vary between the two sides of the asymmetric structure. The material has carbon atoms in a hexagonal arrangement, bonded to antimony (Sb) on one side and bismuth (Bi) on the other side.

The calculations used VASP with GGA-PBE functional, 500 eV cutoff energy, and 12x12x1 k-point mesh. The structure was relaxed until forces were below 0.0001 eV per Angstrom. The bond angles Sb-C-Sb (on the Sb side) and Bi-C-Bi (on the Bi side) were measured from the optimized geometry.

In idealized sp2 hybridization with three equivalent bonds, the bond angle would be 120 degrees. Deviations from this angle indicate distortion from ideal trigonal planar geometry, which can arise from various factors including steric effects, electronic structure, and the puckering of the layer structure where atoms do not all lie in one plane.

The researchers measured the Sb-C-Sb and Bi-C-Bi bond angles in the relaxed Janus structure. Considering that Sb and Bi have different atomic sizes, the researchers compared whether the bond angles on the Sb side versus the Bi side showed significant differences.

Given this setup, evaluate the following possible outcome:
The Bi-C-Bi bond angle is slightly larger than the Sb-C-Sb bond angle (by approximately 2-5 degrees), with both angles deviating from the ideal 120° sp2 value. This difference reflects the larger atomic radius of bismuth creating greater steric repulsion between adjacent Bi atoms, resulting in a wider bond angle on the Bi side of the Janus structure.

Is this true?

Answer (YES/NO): NO